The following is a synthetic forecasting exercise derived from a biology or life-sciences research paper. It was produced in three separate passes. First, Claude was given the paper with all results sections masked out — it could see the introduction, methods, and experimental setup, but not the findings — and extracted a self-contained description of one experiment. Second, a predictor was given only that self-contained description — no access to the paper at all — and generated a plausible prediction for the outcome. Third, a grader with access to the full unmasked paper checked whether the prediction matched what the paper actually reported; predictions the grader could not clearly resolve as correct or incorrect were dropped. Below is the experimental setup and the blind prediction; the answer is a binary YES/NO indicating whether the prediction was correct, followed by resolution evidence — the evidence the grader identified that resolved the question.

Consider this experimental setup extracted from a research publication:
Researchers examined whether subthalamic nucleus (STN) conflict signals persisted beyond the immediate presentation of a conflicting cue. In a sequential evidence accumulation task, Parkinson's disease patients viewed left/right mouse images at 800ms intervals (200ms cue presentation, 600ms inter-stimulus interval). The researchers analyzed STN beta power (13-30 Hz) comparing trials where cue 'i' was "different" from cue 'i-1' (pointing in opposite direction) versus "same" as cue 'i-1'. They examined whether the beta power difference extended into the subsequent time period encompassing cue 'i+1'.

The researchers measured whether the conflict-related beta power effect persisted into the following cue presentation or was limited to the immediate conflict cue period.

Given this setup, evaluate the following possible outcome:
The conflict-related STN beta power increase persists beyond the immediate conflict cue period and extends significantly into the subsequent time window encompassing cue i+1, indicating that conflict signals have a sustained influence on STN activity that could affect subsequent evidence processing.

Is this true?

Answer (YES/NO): YES